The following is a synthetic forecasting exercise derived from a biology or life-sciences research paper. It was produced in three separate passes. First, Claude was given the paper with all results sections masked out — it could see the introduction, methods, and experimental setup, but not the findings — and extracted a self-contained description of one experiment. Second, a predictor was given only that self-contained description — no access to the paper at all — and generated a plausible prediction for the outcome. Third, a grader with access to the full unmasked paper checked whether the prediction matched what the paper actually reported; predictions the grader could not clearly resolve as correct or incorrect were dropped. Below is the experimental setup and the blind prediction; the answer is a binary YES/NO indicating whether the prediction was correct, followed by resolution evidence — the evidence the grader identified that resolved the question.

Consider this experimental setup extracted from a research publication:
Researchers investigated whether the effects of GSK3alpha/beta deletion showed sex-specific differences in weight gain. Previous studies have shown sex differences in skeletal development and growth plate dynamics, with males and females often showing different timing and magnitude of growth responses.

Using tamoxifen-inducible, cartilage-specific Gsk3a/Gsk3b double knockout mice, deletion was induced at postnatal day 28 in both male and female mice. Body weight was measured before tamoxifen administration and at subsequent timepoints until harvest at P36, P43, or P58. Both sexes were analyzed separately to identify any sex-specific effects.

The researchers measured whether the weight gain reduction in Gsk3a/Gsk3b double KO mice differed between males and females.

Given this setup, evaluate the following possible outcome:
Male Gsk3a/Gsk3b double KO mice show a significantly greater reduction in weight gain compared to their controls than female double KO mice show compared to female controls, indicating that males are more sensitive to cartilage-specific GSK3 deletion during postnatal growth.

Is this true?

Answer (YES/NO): NO